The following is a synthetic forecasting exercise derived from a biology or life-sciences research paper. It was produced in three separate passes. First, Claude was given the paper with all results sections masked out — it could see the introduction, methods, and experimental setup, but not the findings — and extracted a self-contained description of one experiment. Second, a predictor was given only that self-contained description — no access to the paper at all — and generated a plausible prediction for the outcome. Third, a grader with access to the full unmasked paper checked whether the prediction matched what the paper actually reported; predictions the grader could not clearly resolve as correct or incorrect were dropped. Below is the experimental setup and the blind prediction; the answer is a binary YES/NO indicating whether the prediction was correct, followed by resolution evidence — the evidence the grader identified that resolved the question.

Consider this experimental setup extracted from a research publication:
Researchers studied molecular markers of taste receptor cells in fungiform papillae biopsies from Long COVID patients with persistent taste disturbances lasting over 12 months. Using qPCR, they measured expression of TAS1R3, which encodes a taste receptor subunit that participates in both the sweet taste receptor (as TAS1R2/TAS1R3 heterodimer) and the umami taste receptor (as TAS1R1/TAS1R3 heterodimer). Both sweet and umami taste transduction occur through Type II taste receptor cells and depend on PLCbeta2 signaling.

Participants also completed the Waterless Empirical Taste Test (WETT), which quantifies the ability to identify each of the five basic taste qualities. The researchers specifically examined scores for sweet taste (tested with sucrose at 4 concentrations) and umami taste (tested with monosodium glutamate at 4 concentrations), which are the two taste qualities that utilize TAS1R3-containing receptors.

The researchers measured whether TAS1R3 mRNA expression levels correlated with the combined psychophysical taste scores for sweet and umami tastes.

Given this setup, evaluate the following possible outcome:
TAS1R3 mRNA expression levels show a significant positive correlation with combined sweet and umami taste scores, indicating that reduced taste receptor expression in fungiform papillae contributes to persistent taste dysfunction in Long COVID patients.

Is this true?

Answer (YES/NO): YES